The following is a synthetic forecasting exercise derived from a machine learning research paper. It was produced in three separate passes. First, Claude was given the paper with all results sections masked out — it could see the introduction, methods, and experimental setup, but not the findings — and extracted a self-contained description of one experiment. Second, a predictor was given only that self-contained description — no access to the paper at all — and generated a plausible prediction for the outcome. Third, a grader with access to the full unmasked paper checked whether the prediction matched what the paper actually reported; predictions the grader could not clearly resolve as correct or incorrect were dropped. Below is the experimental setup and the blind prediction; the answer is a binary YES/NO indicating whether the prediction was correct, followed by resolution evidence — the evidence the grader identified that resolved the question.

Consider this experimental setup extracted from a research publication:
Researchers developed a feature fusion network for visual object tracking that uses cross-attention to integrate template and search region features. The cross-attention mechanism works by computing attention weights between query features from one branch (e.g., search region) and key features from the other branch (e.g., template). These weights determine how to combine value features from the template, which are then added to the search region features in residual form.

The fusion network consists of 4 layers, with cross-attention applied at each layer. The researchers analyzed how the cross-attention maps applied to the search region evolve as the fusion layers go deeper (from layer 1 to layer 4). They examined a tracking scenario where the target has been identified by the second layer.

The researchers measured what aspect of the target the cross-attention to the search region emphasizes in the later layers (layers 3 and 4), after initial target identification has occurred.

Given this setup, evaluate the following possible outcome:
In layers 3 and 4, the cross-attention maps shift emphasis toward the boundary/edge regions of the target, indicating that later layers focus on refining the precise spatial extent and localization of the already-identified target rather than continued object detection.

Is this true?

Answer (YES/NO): YES